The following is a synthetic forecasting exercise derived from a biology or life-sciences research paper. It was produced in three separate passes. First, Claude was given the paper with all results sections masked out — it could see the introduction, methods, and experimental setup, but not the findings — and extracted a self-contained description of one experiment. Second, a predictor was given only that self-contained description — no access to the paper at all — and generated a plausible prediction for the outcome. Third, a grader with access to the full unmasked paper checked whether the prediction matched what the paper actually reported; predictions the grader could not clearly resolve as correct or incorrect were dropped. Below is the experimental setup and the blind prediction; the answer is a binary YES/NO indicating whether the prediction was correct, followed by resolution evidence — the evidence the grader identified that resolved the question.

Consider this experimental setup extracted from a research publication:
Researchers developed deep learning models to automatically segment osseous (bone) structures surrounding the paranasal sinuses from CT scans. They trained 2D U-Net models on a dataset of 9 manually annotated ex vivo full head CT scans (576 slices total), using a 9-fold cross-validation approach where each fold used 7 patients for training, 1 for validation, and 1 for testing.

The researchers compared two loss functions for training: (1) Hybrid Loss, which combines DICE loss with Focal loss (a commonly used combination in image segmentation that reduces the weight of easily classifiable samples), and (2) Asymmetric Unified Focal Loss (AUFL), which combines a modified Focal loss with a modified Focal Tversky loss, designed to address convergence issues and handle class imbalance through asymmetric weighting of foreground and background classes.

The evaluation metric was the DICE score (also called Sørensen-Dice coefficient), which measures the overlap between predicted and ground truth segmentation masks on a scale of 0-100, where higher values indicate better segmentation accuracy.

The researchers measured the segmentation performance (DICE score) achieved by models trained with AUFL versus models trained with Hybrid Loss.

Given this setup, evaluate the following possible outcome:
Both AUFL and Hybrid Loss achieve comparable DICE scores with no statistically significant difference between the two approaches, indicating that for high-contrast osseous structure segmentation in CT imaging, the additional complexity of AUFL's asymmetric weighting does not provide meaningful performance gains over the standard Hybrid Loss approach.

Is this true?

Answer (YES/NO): NO